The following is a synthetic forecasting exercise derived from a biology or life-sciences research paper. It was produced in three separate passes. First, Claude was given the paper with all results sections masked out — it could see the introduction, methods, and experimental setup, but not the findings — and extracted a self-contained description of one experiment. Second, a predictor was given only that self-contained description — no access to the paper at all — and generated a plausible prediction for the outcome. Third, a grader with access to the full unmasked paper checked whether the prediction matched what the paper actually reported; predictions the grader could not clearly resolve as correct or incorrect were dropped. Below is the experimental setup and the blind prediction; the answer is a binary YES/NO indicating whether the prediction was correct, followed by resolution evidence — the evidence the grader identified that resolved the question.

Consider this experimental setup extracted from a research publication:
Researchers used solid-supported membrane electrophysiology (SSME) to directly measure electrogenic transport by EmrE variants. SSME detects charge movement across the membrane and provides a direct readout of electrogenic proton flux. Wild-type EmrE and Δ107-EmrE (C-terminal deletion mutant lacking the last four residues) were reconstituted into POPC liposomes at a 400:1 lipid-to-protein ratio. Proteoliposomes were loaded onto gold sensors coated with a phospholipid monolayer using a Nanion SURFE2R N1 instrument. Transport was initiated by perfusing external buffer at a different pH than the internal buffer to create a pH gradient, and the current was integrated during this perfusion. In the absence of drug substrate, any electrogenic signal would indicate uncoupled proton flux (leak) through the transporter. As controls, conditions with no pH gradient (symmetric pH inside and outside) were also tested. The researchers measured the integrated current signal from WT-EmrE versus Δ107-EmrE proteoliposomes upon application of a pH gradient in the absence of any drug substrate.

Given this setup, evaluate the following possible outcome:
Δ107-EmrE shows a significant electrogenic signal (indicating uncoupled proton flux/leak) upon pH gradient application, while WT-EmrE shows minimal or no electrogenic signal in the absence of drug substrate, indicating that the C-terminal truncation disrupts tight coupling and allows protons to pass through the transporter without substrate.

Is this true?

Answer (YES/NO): NO